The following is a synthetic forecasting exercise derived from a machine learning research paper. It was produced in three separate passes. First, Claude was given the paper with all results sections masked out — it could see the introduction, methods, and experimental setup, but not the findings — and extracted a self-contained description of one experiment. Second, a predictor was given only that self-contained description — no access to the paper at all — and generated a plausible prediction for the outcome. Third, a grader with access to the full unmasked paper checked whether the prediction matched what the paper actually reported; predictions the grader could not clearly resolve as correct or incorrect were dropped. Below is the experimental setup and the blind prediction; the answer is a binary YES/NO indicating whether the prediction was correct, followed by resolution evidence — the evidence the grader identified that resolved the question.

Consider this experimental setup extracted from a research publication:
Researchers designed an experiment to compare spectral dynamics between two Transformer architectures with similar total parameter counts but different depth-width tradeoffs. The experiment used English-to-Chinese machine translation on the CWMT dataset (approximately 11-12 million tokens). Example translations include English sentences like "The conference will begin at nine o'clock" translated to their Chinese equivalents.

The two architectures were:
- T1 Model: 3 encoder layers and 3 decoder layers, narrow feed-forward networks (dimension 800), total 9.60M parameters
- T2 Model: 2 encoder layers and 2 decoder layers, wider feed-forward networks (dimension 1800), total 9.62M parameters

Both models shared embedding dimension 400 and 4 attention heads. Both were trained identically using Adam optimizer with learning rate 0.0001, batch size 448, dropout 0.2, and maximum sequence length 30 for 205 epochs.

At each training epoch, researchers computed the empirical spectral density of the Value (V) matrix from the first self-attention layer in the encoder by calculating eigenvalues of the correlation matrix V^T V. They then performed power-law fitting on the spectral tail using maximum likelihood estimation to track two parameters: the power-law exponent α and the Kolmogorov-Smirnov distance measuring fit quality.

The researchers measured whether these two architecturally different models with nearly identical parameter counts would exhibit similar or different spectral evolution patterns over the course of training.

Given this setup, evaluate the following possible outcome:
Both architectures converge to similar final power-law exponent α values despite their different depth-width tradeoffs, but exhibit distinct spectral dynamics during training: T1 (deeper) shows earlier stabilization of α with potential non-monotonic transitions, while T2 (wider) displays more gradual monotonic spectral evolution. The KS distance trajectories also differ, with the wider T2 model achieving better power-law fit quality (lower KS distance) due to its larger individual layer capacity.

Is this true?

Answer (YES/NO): NO